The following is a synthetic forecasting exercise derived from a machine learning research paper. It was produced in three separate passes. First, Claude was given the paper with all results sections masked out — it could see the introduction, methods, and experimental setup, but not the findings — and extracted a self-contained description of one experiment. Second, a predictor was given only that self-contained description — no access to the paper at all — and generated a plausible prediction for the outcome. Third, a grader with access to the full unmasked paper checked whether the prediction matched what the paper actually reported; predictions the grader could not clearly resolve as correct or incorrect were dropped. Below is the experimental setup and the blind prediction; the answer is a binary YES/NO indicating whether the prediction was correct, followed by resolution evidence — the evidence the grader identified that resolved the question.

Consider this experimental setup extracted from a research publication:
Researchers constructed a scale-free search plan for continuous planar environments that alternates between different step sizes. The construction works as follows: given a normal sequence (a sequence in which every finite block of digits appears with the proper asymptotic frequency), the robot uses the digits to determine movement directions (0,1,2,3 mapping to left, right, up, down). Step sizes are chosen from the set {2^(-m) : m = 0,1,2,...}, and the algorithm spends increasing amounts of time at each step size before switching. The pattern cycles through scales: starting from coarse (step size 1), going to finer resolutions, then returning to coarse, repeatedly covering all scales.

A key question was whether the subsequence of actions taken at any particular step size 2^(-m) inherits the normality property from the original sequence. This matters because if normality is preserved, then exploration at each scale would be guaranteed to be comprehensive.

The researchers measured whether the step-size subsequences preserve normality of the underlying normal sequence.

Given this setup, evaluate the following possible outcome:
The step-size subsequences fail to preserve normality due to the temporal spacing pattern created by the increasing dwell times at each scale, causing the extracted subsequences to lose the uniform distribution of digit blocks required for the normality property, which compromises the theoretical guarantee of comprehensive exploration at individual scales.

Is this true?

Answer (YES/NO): NO